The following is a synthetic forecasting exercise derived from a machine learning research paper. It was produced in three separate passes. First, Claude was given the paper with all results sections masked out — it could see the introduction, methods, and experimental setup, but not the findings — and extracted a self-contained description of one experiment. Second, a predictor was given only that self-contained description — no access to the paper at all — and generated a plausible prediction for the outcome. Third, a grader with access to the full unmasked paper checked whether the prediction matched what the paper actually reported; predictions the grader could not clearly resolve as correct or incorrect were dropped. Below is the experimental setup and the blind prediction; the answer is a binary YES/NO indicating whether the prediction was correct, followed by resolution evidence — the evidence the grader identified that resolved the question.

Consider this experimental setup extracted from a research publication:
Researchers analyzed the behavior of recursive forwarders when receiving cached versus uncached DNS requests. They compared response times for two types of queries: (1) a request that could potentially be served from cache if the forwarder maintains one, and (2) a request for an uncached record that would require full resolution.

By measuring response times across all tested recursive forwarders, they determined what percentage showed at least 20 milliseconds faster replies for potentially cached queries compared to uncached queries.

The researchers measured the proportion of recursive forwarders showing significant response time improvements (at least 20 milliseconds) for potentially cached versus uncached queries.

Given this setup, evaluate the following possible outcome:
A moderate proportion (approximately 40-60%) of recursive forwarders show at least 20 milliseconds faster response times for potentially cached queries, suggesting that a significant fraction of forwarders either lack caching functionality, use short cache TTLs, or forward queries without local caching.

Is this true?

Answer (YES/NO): NO